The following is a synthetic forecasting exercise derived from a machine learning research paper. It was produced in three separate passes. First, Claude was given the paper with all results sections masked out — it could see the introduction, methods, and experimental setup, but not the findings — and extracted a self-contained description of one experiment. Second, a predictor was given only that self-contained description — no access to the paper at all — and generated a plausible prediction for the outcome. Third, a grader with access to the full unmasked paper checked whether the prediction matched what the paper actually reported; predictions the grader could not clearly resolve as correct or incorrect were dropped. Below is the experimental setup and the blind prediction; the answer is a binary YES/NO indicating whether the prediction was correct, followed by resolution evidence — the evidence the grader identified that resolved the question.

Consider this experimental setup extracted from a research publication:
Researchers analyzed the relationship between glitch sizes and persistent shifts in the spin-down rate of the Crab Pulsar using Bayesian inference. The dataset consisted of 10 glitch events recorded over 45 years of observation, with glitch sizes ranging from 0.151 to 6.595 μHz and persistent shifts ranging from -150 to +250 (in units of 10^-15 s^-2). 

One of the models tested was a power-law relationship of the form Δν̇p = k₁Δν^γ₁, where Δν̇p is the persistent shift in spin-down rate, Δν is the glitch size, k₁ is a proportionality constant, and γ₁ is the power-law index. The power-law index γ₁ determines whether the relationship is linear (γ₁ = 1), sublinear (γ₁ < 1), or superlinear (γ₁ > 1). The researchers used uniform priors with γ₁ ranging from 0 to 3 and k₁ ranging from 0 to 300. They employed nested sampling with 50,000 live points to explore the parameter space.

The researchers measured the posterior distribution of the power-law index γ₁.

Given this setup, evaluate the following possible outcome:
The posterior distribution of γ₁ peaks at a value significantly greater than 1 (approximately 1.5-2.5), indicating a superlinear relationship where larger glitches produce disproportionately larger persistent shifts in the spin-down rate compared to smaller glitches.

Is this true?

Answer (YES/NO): NO